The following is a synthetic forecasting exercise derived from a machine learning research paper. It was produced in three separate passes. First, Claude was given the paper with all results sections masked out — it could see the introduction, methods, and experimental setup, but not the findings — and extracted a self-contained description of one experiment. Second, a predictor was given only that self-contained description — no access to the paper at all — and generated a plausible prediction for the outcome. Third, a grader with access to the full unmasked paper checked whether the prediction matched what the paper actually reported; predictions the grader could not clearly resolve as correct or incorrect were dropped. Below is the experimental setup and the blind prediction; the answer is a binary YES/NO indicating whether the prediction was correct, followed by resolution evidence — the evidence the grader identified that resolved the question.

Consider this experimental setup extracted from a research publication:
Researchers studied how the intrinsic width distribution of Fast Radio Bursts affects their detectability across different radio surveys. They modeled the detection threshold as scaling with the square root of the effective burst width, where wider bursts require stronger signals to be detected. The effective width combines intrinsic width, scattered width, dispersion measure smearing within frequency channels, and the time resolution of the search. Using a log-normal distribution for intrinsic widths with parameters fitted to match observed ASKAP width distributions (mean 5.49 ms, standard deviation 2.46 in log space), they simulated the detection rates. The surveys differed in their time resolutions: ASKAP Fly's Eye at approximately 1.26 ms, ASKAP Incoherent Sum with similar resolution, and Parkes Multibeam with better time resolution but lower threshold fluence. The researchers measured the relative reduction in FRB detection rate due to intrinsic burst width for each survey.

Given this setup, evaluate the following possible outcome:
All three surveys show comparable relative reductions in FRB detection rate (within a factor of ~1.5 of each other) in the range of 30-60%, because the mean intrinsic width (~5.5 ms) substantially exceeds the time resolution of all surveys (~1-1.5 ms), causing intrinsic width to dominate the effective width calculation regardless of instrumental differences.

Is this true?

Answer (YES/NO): NO